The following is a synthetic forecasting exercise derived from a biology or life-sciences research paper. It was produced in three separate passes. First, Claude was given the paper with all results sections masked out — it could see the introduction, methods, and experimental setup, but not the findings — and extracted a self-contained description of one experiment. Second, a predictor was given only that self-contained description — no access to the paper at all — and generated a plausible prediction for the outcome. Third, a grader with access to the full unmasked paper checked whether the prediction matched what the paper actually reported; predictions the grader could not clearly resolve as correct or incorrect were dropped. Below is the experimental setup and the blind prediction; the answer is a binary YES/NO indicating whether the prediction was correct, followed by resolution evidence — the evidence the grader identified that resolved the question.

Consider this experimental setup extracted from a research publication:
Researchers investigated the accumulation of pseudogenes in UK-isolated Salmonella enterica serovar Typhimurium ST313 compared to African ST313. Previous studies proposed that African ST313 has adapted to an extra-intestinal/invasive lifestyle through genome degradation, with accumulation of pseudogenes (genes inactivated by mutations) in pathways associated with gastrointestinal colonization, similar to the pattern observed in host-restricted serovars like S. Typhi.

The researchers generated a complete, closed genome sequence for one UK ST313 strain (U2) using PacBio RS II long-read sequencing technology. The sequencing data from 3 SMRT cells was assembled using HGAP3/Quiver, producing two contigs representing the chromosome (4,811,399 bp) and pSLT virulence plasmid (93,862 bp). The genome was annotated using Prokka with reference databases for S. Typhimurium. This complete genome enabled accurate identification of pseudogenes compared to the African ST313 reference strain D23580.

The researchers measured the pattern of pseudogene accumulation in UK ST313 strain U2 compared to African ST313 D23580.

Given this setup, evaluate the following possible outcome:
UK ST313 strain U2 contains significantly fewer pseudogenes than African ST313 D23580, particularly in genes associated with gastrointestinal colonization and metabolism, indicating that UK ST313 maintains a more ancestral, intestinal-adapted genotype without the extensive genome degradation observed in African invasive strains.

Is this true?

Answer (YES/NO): NO